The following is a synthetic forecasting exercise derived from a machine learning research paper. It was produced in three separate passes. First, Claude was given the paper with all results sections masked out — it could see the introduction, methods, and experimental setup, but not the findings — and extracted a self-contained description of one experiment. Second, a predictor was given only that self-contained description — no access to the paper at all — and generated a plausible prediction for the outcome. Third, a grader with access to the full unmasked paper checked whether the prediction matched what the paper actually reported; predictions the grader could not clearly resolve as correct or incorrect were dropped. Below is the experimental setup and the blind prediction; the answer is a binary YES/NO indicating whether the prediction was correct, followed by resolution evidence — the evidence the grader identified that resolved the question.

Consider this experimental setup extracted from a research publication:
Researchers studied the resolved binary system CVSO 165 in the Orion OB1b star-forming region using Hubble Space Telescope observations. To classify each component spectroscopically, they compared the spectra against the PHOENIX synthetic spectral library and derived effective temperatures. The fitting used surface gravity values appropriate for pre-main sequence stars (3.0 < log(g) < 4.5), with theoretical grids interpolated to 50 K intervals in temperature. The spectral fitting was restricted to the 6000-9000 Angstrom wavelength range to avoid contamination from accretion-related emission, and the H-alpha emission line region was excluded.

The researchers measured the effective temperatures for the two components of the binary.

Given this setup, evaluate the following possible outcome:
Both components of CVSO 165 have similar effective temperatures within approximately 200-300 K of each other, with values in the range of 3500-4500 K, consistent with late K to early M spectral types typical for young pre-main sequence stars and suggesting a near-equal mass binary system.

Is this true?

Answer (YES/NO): NO